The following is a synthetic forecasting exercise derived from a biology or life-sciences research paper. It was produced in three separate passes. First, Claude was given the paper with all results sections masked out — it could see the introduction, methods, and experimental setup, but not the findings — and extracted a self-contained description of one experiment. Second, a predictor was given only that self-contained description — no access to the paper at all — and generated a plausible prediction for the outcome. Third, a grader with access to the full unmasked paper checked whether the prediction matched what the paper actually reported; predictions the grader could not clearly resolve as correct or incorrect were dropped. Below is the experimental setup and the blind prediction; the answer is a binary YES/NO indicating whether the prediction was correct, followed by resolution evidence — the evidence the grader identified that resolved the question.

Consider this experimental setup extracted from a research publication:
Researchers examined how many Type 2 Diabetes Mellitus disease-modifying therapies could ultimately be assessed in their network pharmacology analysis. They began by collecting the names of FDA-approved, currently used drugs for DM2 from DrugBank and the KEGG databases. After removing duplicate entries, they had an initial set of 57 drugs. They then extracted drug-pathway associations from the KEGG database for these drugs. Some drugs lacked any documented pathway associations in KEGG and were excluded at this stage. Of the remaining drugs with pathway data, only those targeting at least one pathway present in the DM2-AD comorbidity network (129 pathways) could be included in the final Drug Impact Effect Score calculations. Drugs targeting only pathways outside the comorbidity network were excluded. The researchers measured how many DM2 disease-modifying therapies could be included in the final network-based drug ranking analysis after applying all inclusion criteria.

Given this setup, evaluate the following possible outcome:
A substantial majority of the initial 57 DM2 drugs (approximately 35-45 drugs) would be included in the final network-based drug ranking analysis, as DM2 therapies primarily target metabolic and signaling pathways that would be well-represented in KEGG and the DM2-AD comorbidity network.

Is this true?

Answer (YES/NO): YES